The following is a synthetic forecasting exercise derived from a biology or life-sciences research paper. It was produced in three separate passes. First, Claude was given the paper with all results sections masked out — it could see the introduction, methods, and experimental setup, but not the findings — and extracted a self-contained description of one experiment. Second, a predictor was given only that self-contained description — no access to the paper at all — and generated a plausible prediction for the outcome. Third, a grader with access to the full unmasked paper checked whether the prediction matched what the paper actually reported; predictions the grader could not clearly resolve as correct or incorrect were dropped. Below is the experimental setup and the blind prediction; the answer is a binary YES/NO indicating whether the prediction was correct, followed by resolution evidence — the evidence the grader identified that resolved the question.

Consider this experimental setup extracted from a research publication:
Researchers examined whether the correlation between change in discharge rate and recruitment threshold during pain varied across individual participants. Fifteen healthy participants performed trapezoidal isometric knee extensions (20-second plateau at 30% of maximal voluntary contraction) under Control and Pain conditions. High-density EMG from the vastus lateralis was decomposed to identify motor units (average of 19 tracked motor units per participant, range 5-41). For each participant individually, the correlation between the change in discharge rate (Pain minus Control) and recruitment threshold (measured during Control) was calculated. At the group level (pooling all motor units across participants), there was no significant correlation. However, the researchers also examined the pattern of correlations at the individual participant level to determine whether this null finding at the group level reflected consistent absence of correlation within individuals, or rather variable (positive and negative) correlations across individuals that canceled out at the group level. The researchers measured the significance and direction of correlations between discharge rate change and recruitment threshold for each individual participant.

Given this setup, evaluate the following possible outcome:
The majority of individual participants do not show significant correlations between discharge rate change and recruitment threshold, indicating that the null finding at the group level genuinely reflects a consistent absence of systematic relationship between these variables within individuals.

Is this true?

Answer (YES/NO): YES